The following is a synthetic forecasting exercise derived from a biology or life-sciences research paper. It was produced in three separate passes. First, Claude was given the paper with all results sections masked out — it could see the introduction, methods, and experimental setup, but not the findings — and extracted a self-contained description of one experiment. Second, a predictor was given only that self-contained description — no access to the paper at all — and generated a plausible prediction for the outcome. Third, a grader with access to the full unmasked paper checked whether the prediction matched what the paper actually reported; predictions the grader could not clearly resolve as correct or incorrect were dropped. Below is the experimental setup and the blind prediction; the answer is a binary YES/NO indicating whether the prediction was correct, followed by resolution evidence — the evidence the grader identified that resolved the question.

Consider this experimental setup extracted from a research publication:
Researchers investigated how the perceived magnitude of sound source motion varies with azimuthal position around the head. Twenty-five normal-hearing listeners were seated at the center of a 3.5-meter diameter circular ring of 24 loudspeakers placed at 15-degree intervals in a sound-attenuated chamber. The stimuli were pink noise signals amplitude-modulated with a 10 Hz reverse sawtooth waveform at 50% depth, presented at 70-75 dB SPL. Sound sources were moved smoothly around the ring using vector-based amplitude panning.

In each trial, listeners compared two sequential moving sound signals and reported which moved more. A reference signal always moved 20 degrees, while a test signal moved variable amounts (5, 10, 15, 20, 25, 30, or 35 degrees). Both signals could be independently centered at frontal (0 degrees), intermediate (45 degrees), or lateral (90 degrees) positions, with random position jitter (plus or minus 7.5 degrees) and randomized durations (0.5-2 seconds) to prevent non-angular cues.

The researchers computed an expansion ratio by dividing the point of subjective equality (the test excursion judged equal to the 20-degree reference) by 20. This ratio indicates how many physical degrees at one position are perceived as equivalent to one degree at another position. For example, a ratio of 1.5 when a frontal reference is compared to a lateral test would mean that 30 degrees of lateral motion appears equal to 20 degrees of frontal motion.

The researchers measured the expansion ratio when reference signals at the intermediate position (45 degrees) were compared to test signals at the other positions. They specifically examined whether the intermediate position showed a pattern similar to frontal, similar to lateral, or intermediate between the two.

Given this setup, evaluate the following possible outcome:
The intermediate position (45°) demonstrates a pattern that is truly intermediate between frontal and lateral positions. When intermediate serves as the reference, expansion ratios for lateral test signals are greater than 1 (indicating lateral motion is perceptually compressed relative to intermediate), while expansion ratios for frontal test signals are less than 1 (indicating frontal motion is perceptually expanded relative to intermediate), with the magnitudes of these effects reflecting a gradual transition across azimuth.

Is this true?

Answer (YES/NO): YES